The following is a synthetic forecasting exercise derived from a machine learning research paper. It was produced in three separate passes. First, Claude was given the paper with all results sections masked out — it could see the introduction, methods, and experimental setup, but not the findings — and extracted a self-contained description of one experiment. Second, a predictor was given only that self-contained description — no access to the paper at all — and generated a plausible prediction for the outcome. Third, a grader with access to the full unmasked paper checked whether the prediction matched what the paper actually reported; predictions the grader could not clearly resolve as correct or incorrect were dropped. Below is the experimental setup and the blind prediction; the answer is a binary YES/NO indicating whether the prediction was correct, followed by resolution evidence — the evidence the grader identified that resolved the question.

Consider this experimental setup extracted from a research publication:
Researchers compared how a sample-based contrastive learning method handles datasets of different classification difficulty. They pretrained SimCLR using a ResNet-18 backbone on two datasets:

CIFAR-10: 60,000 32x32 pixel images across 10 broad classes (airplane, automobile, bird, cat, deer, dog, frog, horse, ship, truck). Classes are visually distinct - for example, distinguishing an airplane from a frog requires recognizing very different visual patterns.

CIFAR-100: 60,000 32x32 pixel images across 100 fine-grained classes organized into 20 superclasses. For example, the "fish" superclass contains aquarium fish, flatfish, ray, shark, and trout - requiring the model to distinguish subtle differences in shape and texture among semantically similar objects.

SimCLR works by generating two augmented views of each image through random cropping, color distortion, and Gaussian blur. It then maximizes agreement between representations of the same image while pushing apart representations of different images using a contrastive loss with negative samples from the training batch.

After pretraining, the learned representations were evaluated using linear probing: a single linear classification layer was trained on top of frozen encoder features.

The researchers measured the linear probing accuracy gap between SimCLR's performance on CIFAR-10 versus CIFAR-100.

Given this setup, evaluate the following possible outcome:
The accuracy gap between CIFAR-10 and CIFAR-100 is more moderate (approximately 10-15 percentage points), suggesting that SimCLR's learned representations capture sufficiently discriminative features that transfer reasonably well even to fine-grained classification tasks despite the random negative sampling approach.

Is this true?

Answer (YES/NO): NO